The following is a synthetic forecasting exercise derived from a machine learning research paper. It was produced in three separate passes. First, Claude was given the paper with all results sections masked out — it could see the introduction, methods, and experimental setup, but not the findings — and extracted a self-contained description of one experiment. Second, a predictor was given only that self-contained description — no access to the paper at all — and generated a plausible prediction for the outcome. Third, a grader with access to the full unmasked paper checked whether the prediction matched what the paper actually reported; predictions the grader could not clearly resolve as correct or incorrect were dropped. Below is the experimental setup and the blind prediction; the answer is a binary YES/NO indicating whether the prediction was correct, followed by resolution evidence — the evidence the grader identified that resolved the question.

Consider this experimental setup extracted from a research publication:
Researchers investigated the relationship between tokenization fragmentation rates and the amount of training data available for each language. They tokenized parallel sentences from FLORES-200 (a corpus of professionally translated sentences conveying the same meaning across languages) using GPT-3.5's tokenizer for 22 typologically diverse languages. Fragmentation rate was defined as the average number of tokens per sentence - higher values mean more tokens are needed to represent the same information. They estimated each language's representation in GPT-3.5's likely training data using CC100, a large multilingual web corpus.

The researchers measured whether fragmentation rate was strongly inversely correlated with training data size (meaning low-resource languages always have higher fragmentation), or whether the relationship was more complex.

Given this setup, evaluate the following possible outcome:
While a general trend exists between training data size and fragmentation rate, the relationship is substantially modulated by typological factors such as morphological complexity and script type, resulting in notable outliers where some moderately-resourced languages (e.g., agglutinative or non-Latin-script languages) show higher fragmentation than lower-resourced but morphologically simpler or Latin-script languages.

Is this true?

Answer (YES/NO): YES